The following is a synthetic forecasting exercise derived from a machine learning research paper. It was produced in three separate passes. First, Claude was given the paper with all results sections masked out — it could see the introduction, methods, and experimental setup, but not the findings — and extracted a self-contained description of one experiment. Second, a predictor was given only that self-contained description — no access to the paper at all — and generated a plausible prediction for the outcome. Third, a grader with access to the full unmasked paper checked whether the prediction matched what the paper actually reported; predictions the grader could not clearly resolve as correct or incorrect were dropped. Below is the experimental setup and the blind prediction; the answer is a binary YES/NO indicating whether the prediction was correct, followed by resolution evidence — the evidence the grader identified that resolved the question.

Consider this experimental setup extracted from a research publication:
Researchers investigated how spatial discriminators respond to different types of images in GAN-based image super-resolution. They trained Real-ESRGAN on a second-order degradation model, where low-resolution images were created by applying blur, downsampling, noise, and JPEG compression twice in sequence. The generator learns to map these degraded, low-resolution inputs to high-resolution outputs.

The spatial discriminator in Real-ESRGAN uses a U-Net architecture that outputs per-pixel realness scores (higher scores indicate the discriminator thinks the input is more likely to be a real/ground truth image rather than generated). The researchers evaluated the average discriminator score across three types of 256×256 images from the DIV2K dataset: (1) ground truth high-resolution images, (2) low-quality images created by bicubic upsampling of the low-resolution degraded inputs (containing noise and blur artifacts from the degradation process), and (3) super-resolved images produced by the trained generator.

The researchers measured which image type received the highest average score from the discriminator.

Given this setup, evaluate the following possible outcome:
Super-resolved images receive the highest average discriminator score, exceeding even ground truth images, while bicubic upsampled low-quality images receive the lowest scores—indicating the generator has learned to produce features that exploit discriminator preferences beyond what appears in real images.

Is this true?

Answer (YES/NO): NO